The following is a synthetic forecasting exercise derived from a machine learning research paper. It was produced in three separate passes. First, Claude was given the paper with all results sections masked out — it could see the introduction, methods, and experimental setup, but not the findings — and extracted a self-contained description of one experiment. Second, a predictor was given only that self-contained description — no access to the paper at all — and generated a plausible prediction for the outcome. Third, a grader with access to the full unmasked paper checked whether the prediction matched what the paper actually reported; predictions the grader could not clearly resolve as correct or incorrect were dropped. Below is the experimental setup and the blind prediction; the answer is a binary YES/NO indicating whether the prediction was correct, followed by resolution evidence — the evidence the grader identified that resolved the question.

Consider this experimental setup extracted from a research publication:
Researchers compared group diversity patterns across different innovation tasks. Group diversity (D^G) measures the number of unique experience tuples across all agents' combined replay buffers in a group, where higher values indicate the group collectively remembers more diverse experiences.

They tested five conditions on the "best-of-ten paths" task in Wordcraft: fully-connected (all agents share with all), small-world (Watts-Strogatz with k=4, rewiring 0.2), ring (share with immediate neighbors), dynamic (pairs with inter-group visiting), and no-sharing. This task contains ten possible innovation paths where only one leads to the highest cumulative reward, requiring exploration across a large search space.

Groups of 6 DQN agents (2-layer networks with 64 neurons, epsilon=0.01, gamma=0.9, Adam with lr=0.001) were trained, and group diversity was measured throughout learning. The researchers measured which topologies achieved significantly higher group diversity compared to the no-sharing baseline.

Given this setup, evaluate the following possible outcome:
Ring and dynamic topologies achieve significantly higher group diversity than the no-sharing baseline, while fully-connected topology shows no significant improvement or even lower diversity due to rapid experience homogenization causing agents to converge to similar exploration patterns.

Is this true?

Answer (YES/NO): NO